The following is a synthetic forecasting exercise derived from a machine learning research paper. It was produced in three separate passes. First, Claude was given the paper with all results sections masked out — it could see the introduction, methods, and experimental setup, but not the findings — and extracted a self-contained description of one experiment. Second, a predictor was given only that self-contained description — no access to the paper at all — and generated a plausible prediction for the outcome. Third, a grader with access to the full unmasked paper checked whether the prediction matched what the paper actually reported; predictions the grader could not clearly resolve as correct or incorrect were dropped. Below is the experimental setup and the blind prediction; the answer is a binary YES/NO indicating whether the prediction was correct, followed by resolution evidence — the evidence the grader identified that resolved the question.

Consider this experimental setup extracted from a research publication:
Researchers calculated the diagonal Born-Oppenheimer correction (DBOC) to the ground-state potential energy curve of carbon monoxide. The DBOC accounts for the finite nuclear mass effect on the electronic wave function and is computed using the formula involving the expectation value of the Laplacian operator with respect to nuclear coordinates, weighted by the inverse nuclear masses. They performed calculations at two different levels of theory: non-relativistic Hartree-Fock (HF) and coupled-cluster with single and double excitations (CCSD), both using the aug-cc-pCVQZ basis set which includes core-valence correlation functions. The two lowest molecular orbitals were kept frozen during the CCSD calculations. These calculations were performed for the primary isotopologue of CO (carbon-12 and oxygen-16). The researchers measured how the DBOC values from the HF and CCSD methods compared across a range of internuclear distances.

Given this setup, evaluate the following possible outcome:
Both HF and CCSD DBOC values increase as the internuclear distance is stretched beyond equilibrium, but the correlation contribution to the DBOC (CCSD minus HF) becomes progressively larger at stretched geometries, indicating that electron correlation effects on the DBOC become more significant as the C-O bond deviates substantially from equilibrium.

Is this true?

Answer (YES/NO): YES